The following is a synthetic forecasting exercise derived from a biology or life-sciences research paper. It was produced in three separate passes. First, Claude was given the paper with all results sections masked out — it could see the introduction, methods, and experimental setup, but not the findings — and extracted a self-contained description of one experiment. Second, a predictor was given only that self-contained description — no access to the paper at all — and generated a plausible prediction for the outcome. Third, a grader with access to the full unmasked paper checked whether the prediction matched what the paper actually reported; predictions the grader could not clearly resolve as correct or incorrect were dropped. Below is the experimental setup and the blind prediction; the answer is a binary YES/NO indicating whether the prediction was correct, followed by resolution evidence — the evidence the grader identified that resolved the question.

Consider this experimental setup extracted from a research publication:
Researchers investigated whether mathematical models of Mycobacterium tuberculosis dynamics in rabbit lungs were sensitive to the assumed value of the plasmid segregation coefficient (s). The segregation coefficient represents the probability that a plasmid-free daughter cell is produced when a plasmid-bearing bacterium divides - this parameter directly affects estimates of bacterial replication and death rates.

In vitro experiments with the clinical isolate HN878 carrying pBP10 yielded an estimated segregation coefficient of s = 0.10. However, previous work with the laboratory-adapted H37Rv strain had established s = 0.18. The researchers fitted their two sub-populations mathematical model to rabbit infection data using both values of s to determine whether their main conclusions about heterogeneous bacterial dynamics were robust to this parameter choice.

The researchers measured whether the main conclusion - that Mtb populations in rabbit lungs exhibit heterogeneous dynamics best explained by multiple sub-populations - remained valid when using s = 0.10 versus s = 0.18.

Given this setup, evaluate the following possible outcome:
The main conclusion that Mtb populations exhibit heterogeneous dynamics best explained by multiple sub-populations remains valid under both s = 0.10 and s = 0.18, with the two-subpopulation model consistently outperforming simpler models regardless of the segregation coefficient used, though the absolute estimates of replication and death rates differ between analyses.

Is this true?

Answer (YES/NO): NO